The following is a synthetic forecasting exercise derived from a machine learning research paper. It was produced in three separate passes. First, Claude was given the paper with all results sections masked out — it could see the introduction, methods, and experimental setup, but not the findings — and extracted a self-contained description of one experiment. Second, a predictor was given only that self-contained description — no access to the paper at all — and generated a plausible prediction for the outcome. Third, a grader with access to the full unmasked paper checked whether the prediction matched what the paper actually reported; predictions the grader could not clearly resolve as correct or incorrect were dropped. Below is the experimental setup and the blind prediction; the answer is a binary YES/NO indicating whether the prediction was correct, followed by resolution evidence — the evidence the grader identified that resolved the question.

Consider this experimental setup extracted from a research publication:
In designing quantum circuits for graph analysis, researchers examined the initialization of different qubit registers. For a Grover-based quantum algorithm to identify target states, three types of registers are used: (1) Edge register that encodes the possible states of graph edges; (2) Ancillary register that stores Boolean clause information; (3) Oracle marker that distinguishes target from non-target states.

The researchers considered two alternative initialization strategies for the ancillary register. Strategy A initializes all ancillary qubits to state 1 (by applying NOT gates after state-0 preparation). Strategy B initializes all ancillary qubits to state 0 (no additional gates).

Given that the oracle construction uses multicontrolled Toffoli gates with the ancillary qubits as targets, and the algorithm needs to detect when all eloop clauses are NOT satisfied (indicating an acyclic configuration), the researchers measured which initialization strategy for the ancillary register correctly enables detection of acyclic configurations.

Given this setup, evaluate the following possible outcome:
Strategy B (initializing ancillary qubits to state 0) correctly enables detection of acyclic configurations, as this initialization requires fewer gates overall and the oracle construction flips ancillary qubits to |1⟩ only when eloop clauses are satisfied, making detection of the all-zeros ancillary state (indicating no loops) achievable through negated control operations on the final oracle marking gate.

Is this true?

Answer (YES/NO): NO